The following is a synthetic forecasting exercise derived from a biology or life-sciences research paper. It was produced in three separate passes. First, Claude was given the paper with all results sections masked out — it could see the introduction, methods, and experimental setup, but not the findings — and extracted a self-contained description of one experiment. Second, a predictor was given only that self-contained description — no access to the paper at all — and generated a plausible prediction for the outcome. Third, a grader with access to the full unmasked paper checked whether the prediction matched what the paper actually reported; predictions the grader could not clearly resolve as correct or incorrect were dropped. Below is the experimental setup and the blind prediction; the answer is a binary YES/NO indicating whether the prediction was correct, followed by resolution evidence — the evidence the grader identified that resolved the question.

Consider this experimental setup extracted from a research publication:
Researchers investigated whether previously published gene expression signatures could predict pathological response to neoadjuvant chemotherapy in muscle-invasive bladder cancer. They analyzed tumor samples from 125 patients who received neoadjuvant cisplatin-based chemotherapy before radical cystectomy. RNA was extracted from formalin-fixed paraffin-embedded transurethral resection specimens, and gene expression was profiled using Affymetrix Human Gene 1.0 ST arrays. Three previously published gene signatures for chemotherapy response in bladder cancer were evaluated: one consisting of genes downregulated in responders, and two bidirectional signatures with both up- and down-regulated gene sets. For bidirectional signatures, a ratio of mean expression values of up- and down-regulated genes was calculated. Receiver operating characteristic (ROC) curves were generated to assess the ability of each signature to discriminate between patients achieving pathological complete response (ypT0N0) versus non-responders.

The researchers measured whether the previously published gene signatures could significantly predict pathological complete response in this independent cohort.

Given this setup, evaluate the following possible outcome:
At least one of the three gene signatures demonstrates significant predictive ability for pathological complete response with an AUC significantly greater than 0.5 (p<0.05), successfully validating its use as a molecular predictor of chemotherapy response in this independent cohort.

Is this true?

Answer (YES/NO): NO